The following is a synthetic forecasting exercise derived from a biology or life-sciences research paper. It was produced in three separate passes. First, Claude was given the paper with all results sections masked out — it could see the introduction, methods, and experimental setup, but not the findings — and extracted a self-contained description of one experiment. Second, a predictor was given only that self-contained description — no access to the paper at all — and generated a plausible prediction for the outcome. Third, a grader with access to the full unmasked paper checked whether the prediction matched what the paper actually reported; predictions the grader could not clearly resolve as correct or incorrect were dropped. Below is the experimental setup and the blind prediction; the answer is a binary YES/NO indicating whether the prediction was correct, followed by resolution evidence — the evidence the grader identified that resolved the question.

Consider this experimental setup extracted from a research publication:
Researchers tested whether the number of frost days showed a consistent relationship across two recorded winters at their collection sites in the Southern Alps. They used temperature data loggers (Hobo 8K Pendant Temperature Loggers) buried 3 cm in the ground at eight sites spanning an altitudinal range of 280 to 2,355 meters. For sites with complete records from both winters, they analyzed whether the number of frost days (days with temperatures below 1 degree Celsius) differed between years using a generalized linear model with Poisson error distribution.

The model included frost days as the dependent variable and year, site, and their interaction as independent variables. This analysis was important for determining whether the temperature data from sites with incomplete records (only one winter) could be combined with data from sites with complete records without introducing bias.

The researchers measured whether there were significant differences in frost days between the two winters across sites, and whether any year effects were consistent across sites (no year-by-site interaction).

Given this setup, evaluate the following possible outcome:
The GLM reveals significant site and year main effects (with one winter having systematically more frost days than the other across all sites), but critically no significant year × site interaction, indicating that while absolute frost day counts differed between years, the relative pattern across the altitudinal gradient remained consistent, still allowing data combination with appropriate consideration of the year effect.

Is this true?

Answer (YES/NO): NO